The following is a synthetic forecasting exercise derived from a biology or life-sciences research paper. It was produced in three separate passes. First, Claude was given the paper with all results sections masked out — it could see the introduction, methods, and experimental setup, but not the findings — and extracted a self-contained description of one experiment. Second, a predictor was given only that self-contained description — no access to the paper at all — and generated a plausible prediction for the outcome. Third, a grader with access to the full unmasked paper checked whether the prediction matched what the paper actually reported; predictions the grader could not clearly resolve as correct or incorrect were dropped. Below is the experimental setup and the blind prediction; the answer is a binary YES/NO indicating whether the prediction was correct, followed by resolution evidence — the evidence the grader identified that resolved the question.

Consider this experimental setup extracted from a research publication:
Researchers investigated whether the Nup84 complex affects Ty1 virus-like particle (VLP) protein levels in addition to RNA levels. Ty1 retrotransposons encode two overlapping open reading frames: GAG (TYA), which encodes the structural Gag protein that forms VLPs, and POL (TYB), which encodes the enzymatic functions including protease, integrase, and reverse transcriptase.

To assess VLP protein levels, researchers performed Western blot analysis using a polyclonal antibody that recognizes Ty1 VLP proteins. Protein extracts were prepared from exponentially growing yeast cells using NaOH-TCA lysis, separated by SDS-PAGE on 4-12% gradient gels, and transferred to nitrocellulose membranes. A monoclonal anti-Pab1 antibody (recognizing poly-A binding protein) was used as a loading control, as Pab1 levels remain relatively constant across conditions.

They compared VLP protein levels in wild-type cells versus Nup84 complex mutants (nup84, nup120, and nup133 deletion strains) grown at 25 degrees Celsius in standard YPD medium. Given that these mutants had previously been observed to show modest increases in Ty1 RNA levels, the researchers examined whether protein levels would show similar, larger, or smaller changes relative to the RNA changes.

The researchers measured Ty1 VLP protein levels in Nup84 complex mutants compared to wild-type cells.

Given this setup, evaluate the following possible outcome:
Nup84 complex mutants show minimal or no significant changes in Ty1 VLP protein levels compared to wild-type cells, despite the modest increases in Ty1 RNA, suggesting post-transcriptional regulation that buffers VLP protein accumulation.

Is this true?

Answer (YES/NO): NO